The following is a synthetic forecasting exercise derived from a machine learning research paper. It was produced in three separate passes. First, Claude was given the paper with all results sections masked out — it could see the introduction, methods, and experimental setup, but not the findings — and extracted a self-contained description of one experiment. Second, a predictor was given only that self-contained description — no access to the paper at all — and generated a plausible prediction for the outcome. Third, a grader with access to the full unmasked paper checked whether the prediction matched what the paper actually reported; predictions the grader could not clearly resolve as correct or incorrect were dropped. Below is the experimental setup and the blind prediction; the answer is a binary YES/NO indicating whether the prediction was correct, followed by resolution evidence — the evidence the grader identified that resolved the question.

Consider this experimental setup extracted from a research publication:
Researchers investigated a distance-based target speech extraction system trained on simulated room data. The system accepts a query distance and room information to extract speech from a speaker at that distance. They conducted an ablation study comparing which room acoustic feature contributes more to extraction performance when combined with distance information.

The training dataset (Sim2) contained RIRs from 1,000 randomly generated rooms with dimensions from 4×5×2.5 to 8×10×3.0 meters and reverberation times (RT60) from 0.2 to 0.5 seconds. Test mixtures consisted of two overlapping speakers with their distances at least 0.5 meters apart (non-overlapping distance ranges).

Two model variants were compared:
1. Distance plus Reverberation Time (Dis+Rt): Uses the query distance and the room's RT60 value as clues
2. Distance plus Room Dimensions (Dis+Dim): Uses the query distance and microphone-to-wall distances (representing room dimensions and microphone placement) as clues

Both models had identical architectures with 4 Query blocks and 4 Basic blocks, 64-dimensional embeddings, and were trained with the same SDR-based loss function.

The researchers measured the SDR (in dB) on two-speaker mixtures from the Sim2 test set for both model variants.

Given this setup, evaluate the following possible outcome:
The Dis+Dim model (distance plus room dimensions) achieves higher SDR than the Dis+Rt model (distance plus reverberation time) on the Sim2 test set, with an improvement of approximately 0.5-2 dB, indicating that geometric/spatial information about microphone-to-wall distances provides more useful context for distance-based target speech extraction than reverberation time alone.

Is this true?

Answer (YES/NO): NO